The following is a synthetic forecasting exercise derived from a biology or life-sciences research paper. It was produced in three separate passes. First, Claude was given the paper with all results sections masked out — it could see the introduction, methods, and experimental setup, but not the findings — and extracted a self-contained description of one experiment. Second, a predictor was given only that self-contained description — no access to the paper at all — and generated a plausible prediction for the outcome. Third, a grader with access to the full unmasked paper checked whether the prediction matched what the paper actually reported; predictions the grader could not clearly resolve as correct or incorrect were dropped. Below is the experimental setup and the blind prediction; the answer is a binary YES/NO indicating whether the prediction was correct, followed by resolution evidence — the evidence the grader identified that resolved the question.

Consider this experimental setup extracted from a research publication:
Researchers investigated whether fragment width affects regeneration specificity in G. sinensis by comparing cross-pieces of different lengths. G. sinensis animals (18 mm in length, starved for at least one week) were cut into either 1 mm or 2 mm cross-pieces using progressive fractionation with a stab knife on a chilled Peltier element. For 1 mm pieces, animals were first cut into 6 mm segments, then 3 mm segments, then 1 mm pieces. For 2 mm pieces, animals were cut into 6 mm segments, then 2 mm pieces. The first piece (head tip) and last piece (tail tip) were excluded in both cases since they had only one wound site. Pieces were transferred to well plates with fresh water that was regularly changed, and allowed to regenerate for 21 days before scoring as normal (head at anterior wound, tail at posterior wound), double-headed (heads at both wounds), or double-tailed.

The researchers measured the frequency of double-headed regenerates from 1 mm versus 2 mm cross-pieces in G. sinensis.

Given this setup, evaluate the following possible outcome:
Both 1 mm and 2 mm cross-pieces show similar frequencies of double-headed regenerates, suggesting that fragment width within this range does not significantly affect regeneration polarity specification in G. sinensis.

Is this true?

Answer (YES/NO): NO